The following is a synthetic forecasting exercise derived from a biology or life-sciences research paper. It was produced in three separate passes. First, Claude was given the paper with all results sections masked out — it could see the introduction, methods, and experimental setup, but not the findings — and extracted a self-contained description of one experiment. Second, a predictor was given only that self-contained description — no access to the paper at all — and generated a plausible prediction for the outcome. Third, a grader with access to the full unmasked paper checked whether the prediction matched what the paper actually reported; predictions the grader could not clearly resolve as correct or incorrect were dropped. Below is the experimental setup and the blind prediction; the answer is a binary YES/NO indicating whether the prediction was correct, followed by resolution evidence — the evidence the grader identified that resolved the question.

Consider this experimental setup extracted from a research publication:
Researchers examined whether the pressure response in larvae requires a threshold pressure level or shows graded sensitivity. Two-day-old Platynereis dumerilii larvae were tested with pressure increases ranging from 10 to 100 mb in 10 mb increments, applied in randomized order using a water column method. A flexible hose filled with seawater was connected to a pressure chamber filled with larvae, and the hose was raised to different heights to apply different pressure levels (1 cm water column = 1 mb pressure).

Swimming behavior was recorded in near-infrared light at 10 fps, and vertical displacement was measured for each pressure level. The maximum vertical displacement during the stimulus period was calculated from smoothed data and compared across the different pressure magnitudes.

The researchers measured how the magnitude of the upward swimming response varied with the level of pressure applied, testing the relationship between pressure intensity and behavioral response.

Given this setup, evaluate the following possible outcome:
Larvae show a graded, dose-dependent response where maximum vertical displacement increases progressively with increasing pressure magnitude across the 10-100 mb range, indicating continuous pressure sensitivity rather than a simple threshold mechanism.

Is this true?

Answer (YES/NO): YES